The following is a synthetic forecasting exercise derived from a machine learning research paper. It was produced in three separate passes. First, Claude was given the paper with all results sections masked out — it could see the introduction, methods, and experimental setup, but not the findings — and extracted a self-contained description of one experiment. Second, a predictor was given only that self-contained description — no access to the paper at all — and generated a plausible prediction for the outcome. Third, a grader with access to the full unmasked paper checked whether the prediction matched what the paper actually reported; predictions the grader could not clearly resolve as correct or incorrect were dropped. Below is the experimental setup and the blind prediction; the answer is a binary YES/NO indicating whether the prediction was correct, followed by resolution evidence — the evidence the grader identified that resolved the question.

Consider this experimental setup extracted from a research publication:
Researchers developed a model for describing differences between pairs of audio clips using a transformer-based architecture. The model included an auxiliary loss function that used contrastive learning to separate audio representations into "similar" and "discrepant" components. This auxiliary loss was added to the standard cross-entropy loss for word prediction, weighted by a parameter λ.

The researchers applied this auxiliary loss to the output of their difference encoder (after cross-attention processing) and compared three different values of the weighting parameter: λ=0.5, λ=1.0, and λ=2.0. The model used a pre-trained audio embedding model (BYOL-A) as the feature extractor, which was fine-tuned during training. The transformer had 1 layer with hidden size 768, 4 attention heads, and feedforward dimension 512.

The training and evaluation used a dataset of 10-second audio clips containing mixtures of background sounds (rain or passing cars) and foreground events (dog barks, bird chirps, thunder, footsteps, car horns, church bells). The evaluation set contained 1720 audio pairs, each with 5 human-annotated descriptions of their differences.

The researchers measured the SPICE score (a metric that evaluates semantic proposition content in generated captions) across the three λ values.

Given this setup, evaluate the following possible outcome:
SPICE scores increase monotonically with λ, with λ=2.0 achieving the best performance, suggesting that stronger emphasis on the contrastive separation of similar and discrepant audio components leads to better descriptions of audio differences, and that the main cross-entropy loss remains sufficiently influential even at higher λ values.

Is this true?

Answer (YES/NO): NO